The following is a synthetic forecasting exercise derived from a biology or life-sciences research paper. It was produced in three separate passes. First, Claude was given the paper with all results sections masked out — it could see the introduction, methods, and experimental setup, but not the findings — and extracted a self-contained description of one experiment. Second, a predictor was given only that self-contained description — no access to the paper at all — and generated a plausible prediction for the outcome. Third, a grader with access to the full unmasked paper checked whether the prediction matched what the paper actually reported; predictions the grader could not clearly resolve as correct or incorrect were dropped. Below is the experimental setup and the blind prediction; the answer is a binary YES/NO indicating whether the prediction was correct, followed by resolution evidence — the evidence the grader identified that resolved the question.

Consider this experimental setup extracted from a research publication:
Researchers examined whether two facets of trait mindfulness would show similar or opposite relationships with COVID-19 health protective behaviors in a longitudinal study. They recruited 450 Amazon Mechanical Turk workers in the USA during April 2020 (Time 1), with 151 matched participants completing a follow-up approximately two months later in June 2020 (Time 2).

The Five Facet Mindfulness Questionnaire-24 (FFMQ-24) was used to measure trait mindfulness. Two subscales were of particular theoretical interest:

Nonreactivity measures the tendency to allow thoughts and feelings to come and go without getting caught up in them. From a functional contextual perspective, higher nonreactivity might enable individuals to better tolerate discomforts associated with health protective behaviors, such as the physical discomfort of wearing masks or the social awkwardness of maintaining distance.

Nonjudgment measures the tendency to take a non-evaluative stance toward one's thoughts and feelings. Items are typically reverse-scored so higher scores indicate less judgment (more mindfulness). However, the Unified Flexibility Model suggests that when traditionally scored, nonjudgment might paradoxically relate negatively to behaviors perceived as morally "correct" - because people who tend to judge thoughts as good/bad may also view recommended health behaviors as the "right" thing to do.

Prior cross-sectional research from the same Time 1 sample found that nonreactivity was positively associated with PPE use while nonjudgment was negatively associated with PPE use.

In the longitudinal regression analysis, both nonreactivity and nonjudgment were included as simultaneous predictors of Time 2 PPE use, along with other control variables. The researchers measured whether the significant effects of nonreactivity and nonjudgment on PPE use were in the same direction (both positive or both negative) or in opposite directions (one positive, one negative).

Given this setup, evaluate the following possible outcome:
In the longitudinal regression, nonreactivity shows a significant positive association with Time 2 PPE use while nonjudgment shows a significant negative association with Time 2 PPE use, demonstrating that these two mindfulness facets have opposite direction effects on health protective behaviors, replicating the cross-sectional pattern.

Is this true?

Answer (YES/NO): YES